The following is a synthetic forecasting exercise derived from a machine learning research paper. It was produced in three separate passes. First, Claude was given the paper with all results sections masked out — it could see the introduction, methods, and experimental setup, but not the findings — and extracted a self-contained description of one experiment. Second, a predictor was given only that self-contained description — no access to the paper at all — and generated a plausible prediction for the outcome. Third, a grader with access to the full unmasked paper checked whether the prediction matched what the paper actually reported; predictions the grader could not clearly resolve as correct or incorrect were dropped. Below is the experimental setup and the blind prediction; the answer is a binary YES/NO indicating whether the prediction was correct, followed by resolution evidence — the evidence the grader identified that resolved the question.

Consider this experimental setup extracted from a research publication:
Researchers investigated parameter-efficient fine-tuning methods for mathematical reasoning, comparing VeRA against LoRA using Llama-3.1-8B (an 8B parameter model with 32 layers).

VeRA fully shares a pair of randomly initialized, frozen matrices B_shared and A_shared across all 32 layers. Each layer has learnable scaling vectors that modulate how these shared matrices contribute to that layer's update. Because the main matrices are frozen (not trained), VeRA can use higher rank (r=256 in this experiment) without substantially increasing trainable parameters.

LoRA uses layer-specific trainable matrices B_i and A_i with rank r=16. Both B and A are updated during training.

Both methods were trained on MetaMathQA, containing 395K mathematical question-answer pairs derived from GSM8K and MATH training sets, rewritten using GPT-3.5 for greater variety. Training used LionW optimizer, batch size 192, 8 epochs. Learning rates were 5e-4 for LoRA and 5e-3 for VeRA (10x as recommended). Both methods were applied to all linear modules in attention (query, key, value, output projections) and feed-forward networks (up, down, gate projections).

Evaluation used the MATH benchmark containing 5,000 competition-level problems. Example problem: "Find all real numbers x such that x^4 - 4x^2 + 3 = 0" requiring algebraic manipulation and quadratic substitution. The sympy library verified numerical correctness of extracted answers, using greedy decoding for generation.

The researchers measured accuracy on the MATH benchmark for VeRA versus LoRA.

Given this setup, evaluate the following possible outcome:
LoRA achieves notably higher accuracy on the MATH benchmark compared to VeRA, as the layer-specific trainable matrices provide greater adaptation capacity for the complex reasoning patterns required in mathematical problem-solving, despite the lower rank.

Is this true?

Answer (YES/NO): YES